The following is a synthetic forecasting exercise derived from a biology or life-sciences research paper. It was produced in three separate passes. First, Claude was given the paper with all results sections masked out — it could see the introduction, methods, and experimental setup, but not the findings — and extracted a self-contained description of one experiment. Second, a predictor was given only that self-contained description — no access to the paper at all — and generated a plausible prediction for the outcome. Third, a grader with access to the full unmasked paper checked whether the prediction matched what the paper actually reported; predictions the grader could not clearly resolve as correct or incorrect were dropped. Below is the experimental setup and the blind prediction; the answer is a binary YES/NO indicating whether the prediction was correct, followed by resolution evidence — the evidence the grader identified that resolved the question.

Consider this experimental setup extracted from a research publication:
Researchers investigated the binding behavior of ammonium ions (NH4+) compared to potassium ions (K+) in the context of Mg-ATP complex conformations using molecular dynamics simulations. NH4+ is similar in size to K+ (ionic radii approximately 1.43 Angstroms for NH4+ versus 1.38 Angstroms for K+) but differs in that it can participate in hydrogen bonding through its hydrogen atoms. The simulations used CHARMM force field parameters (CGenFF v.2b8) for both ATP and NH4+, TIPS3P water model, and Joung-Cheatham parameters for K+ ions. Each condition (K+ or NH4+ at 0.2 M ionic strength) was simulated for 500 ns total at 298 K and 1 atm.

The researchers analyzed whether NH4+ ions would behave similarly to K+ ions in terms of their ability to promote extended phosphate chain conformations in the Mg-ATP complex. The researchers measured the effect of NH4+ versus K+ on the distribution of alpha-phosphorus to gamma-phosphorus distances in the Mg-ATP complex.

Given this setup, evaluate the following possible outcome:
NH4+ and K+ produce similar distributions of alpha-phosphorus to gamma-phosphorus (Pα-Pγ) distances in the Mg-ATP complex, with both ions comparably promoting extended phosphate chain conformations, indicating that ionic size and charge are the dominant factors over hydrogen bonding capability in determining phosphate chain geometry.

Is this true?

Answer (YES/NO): NO